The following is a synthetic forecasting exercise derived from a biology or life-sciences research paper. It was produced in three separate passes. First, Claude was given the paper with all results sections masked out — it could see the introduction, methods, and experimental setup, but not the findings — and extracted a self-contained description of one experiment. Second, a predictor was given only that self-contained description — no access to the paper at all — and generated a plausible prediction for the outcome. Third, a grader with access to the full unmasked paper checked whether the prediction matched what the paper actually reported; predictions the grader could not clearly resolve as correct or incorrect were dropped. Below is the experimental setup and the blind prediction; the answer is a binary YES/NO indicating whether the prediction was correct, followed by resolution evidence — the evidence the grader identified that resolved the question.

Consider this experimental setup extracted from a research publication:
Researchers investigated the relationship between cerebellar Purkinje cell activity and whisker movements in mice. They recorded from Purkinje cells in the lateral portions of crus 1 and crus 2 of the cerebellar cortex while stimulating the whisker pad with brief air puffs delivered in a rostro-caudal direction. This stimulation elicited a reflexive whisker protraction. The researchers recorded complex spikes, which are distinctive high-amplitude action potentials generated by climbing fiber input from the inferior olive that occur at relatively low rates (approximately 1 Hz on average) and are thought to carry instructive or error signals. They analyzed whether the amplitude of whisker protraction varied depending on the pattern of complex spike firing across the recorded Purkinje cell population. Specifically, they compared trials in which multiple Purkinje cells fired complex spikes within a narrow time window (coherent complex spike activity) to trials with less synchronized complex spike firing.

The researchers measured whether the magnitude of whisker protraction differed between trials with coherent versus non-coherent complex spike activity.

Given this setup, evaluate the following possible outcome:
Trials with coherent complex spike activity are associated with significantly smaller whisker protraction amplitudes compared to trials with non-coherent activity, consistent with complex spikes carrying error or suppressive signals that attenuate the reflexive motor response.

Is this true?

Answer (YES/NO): NO